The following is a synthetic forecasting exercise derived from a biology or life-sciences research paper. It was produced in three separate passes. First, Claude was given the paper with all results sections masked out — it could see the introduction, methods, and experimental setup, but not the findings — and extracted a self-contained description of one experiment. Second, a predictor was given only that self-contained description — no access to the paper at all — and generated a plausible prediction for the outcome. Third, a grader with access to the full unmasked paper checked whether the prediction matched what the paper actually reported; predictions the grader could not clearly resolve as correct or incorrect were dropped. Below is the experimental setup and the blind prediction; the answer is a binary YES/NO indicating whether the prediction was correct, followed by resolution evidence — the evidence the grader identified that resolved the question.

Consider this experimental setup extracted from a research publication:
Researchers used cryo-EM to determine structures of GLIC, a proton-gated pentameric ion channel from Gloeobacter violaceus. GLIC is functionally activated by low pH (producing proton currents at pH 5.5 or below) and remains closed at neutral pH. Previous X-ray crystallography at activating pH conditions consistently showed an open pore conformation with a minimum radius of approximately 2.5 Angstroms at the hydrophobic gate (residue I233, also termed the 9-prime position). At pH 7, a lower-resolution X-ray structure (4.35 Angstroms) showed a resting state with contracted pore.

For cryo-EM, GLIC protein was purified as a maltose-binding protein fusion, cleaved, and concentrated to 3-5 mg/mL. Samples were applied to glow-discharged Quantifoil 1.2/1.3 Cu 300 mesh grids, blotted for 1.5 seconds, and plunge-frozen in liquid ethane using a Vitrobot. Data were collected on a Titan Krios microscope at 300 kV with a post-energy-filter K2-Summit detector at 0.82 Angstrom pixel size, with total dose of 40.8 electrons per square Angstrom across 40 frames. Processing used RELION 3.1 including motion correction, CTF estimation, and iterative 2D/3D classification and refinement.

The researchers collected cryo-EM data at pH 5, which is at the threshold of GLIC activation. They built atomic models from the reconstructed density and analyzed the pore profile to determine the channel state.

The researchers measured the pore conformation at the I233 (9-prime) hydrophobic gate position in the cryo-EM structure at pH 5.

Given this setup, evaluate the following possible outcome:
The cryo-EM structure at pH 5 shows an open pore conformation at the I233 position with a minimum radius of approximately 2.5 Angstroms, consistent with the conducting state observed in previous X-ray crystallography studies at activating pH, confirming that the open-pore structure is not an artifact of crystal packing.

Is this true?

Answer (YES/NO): NO